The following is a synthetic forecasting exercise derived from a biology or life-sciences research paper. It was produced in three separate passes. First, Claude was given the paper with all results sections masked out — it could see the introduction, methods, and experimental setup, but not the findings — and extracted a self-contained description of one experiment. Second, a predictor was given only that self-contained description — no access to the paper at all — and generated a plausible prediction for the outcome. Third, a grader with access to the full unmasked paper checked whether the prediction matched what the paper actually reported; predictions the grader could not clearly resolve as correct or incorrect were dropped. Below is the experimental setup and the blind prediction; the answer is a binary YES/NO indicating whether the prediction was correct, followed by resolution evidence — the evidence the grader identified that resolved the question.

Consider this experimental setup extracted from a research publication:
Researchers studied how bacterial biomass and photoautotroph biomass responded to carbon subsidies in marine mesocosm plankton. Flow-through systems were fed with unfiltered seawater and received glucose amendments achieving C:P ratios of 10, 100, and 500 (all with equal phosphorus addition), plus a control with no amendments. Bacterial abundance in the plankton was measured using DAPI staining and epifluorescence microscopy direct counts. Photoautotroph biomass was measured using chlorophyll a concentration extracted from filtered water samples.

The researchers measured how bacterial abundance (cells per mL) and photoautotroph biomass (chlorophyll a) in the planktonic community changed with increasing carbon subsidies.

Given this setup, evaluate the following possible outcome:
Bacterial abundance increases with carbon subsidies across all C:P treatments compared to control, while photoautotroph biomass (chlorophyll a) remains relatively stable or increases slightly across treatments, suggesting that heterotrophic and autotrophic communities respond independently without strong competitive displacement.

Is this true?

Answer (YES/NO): NO